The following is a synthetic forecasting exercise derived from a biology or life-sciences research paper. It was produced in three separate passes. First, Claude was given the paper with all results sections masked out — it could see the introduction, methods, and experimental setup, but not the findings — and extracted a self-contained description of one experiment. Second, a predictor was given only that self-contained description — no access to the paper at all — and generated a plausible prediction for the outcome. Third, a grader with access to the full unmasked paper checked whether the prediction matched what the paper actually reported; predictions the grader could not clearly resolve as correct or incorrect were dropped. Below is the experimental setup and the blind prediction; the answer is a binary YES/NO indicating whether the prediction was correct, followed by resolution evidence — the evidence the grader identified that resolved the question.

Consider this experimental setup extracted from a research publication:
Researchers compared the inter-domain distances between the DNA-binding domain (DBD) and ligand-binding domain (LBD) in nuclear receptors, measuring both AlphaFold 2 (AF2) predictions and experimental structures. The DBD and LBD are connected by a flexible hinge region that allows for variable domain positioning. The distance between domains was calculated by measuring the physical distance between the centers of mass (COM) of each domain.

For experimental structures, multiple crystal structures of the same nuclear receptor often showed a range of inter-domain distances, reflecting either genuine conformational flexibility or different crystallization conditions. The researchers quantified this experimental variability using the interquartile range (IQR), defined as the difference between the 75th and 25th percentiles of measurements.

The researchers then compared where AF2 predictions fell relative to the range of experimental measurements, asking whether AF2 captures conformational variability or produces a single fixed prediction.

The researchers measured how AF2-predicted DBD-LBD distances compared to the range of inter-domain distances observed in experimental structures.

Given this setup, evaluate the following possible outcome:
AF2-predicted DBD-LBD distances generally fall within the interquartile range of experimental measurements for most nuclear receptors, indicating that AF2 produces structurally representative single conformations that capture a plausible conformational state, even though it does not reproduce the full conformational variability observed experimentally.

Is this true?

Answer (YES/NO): NO